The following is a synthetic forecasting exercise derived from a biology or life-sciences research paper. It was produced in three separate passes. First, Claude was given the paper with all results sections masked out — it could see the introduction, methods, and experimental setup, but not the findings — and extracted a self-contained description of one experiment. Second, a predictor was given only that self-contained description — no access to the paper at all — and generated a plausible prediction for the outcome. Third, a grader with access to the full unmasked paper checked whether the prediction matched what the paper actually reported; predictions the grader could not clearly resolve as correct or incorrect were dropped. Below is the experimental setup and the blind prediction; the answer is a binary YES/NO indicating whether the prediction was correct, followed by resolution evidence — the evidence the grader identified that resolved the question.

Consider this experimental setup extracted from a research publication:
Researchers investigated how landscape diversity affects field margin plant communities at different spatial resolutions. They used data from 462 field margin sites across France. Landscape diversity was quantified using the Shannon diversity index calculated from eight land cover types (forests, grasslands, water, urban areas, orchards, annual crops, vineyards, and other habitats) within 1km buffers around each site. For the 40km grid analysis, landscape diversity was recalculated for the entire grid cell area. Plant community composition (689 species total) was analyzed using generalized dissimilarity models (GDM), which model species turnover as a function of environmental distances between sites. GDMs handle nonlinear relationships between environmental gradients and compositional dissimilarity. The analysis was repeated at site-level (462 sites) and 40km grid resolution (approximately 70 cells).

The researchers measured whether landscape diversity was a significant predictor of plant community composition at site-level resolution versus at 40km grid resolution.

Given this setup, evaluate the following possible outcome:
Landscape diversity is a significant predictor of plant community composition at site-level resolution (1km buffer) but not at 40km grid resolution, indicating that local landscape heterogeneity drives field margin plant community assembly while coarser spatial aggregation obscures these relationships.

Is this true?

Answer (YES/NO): YES